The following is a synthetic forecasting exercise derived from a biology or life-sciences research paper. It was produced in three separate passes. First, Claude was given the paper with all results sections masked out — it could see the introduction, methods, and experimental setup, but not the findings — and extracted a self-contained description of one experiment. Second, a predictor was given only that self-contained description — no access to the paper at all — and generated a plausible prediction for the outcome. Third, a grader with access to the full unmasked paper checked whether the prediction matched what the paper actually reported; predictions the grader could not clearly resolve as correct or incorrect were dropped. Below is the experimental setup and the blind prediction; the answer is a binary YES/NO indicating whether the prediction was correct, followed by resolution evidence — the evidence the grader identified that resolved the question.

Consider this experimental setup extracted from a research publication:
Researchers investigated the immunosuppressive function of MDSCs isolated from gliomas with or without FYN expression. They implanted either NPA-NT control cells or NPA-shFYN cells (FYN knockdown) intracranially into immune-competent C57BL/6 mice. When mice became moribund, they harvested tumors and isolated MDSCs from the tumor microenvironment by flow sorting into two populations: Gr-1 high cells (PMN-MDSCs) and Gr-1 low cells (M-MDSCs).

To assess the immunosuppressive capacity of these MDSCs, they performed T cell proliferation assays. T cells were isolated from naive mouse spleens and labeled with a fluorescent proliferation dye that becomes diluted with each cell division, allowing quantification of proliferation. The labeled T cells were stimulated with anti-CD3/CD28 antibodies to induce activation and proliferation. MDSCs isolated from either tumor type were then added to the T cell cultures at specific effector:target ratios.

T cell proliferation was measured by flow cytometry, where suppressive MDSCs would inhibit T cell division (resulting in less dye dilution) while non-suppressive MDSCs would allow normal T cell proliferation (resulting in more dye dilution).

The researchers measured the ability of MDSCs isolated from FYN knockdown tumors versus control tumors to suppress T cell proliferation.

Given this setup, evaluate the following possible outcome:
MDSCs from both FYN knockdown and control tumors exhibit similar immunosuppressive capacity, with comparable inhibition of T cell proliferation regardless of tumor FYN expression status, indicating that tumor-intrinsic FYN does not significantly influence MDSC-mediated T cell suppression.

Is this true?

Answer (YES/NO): NO